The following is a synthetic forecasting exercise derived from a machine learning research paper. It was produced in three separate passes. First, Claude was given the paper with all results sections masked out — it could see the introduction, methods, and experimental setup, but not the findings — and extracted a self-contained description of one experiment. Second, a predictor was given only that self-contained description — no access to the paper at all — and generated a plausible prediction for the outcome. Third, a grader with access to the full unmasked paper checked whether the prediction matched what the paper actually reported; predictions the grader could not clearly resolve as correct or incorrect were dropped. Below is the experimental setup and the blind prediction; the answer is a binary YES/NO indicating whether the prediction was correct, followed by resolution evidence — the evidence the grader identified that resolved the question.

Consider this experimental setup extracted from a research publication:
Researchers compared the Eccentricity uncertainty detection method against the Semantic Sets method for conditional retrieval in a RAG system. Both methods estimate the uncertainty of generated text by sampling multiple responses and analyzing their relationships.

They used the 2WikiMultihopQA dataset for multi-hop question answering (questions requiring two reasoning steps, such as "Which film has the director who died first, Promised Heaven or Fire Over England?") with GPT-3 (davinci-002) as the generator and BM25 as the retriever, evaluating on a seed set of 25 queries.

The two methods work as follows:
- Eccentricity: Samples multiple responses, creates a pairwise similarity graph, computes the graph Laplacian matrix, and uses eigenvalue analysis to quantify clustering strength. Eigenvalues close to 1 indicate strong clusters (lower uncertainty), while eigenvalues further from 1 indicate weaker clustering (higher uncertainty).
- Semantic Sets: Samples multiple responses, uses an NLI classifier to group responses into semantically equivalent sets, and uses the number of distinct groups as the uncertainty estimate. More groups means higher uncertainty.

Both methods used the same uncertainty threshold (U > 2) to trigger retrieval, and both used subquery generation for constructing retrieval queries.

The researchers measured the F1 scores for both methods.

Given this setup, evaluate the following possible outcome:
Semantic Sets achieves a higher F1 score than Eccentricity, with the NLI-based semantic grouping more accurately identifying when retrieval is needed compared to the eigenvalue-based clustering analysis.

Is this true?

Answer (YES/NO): NO